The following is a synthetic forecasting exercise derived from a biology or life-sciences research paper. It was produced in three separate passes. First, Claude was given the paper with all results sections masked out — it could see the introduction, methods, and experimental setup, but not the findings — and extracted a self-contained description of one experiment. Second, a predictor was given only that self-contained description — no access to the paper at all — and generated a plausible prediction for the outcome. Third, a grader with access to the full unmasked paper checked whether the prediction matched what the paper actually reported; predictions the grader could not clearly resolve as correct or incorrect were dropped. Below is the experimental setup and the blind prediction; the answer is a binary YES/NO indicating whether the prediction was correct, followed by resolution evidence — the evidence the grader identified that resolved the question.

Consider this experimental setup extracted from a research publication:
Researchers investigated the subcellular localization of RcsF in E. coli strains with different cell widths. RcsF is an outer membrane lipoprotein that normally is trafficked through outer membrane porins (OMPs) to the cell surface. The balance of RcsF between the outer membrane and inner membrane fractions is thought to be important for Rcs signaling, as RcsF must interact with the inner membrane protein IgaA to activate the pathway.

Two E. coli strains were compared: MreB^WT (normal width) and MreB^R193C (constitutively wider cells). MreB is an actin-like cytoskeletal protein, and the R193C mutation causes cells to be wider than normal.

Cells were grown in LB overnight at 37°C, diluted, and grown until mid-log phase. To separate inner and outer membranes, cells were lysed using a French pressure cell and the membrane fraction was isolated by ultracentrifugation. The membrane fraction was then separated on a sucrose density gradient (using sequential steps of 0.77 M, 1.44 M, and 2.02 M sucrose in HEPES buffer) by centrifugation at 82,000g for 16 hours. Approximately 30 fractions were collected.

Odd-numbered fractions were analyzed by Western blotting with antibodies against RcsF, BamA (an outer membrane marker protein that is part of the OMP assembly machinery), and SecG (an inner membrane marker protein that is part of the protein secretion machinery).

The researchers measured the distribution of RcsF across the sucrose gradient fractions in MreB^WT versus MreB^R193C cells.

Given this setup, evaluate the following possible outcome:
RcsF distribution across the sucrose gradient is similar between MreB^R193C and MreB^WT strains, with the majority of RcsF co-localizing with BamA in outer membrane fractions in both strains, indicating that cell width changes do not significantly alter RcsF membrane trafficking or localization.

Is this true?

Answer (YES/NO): YES